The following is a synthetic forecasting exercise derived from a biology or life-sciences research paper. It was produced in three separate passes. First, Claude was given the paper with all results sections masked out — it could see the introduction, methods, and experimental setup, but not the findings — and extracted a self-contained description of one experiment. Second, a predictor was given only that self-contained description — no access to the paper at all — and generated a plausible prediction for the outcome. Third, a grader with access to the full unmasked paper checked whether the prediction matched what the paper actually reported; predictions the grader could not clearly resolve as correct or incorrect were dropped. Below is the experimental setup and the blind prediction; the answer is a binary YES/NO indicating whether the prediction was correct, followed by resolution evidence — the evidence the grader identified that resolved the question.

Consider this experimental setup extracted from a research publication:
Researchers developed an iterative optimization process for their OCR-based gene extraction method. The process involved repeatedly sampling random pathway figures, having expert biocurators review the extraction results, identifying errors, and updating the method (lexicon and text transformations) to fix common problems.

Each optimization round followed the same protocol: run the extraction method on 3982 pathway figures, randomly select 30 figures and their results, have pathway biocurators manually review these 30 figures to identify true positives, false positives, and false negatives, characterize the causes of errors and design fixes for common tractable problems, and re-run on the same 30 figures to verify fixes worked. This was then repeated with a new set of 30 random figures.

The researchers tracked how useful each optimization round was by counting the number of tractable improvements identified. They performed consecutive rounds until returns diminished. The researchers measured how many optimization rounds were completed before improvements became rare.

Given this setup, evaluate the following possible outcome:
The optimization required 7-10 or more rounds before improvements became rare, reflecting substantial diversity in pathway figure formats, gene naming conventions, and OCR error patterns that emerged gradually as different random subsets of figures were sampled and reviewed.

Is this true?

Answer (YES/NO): NO